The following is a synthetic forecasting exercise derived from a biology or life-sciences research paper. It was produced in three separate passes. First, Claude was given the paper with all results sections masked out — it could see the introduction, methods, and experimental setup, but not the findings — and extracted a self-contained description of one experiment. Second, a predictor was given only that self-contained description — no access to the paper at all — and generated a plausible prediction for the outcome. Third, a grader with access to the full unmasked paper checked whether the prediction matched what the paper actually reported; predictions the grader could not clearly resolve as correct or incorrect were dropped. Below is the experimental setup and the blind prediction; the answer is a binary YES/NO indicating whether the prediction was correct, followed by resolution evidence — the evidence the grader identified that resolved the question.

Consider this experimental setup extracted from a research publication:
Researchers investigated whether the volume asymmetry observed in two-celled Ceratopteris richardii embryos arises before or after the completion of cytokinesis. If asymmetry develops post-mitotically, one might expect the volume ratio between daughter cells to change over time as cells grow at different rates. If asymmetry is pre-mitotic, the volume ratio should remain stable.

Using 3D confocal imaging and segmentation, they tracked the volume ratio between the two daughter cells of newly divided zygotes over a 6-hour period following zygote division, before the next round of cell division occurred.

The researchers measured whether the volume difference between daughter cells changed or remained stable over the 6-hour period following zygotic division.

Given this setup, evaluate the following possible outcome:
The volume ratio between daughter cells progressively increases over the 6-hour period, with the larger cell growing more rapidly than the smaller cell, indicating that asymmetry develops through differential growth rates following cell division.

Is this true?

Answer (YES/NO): NO